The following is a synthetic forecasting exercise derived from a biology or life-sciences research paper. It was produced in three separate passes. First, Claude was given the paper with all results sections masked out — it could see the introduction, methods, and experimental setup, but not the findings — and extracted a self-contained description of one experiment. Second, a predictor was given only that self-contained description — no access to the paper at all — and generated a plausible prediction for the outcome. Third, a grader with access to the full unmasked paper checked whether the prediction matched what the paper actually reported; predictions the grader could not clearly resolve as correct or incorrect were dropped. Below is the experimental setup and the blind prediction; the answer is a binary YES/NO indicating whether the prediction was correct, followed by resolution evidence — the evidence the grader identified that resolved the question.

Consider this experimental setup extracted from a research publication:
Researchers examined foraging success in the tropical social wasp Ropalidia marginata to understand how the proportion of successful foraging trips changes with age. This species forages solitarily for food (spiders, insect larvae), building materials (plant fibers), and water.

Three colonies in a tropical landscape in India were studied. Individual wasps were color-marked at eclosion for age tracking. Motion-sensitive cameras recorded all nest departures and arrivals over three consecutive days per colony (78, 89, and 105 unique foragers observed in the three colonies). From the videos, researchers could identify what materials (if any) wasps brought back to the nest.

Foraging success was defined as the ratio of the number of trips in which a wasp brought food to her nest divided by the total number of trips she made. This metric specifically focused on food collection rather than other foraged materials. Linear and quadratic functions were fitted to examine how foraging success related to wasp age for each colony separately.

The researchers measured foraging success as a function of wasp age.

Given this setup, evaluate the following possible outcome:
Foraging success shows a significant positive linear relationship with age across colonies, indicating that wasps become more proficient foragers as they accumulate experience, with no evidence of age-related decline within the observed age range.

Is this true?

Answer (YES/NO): YES